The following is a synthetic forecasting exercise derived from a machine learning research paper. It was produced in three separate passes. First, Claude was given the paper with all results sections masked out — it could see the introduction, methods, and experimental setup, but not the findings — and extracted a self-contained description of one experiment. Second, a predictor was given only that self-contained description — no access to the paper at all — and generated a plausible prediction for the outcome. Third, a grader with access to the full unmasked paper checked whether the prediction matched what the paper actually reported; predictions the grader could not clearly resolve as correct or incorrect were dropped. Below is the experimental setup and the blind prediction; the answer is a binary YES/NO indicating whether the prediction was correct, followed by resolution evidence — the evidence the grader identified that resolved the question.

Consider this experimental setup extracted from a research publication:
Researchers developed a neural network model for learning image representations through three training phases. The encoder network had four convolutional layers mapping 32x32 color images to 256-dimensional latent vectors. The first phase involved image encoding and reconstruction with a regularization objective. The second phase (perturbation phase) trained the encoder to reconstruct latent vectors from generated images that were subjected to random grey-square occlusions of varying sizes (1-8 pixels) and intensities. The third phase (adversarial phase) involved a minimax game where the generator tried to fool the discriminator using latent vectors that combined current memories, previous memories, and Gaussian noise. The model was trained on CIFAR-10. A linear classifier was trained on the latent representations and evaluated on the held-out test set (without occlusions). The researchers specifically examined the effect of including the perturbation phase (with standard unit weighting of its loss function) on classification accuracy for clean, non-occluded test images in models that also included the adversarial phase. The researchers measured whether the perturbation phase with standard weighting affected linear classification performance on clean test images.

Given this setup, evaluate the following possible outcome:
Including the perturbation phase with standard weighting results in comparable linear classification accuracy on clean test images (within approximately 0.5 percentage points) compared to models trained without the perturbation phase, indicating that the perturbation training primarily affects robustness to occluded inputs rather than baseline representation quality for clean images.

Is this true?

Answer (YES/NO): YES